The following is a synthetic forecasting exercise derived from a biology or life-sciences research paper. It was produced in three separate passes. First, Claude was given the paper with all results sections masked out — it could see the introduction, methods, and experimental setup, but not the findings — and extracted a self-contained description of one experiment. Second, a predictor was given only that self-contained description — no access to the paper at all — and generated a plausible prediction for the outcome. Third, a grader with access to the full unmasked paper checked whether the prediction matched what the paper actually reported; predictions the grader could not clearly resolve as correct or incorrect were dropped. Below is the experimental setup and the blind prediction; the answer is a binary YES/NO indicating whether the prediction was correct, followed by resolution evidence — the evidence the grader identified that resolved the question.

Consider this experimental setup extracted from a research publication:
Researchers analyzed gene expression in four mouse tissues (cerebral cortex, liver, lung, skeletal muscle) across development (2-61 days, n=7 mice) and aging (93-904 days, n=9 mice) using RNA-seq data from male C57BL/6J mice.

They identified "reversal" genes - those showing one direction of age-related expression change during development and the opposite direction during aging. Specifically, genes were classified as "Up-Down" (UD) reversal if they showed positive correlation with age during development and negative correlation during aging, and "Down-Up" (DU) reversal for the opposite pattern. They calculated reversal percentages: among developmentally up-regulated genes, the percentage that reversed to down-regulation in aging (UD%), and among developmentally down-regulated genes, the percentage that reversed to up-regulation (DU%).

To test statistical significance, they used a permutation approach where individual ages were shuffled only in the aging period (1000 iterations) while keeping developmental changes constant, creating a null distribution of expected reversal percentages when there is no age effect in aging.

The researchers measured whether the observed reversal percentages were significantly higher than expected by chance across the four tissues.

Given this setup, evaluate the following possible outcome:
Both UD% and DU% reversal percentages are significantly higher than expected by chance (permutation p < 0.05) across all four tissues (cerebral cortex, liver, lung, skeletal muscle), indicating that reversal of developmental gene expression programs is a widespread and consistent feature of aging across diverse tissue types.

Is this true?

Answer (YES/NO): NO